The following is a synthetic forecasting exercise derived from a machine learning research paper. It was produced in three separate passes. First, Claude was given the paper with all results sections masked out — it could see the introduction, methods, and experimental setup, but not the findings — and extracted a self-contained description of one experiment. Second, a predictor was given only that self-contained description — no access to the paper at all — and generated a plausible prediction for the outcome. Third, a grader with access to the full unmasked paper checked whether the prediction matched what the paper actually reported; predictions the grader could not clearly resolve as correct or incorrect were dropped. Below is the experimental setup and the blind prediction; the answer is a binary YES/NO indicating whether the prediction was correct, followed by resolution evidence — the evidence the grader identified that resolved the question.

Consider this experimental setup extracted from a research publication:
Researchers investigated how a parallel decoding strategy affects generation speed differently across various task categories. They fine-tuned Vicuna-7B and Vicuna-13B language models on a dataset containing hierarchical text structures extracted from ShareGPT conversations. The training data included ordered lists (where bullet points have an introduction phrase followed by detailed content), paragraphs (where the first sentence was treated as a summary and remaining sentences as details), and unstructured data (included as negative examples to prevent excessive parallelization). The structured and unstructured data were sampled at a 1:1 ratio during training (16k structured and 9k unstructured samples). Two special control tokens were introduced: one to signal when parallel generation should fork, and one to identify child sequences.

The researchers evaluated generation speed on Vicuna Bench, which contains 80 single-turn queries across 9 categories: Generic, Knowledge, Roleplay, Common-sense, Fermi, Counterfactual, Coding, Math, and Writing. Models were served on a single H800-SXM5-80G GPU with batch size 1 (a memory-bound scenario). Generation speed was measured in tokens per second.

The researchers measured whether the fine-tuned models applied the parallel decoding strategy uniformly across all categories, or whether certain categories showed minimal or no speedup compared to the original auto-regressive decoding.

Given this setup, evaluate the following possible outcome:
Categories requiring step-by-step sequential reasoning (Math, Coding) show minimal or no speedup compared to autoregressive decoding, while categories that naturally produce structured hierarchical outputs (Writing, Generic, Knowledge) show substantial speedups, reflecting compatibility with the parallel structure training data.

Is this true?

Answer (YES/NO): NO